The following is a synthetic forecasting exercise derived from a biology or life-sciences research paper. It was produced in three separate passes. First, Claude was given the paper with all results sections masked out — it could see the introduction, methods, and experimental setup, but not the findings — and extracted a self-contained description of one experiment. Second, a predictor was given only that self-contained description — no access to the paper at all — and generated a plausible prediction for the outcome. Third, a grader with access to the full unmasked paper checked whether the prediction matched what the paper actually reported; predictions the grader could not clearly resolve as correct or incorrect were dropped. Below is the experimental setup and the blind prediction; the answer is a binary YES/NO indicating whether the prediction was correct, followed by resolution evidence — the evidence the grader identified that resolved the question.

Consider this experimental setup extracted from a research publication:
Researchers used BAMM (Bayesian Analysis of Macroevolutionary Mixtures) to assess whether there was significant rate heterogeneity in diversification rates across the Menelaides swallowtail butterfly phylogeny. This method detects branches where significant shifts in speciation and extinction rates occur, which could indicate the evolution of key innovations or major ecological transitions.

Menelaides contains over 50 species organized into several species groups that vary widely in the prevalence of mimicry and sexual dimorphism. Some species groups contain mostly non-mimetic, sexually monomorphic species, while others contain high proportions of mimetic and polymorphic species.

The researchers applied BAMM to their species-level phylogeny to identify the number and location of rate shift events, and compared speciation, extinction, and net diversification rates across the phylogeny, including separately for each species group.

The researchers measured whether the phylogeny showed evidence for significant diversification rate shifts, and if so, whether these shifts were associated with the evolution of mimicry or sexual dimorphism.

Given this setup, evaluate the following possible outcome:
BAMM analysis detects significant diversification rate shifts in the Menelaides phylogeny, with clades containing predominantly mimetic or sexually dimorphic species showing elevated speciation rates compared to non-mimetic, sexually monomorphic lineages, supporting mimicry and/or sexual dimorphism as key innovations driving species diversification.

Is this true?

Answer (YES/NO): NO